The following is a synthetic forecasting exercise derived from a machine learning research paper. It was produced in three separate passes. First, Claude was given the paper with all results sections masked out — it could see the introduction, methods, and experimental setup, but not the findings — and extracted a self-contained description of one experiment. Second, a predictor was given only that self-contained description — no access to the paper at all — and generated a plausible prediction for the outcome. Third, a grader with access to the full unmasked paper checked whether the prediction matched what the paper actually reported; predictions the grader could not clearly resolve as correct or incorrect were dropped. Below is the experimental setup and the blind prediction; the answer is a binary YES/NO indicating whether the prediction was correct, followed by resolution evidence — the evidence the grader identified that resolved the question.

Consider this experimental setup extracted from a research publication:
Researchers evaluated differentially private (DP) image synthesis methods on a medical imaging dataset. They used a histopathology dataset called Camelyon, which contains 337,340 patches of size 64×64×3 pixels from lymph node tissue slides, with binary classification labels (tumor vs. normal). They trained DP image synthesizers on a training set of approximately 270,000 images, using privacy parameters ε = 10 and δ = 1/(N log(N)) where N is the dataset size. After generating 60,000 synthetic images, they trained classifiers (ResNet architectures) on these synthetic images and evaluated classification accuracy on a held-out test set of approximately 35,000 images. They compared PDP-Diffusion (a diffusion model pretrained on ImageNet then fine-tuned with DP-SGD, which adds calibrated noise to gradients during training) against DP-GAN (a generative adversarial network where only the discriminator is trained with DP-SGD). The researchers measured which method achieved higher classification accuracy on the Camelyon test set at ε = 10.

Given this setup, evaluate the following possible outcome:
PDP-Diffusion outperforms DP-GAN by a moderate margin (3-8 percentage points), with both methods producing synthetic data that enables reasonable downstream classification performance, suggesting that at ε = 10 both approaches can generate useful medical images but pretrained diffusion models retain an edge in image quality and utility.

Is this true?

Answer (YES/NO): YES